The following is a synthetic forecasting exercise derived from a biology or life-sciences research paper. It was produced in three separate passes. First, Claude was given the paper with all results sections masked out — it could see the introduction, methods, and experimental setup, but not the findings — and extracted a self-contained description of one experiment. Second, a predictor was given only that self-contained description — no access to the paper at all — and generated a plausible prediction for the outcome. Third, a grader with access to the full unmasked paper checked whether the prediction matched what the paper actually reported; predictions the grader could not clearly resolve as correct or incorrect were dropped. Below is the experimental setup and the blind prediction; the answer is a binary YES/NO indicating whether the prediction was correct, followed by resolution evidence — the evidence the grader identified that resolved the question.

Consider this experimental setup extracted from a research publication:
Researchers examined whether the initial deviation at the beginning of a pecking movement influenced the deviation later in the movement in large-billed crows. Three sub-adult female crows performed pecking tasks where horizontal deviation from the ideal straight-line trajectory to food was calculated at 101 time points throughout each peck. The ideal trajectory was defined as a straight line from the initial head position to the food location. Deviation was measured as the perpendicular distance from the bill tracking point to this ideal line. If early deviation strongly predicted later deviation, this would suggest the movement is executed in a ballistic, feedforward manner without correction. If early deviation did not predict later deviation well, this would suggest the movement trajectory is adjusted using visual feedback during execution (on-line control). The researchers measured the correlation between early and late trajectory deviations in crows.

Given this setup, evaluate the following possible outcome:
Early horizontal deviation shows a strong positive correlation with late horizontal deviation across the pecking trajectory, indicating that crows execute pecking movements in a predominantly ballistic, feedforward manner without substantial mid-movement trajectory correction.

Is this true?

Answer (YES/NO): NO